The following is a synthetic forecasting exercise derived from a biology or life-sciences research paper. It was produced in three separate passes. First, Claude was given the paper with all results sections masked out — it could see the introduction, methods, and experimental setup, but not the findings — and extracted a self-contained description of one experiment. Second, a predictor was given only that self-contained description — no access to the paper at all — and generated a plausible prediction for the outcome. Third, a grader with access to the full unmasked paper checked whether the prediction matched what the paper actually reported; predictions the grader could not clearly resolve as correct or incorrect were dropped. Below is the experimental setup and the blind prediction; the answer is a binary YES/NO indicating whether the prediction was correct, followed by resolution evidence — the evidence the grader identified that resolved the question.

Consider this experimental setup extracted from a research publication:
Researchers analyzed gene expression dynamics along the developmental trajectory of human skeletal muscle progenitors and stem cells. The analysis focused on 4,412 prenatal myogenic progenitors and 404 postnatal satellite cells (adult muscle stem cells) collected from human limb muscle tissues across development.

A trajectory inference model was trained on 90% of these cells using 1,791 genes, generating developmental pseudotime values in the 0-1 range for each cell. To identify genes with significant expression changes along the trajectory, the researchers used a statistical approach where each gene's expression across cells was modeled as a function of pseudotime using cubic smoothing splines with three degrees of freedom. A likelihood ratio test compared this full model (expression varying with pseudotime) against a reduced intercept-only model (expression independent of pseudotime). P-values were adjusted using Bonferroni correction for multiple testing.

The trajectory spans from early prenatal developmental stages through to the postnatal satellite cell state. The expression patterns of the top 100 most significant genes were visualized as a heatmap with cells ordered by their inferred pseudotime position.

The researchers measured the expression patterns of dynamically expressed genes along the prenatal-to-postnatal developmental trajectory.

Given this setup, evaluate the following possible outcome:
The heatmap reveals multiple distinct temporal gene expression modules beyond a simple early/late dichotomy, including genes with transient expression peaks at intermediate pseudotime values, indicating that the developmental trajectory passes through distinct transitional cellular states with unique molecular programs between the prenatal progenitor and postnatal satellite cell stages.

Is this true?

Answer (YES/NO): YES